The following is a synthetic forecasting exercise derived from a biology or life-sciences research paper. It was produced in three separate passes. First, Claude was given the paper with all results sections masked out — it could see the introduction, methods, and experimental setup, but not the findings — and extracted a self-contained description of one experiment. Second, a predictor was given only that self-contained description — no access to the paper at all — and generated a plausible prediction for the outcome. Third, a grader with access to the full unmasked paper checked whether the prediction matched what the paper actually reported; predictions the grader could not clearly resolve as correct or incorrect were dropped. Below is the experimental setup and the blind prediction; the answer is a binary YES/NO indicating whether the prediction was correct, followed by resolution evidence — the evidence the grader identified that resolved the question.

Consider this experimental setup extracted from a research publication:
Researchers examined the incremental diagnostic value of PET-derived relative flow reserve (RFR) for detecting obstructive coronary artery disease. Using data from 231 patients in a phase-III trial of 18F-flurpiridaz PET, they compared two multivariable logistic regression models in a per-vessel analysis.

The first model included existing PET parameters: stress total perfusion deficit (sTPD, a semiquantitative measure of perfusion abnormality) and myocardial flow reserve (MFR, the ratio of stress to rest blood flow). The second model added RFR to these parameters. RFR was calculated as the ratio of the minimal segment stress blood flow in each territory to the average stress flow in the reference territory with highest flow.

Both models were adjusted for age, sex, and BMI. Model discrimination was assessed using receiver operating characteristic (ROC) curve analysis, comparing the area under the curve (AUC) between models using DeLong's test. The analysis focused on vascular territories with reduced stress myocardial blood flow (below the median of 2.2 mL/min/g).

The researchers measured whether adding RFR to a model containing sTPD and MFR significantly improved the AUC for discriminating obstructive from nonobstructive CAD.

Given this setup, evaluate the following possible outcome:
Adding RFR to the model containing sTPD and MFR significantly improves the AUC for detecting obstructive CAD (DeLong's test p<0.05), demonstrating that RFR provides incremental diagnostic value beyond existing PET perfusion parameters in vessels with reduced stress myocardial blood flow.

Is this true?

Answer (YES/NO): NO